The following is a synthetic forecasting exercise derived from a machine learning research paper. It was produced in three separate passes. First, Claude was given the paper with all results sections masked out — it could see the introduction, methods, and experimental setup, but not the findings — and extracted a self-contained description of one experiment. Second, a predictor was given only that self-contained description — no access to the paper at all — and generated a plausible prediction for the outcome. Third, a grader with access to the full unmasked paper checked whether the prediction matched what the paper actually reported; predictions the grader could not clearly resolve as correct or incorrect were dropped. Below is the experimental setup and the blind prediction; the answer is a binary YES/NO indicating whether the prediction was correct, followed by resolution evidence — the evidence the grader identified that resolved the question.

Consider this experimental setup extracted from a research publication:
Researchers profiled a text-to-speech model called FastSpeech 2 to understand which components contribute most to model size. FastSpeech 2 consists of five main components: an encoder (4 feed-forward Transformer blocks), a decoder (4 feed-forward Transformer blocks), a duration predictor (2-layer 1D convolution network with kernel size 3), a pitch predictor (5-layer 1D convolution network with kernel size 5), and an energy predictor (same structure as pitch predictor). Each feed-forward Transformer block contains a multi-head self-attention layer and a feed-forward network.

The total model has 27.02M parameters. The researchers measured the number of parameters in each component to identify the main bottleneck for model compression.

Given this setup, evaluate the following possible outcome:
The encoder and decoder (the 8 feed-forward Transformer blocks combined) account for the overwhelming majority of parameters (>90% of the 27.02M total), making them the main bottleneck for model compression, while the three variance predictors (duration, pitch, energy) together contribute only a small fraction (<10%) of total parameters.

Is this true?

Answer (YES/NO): NO